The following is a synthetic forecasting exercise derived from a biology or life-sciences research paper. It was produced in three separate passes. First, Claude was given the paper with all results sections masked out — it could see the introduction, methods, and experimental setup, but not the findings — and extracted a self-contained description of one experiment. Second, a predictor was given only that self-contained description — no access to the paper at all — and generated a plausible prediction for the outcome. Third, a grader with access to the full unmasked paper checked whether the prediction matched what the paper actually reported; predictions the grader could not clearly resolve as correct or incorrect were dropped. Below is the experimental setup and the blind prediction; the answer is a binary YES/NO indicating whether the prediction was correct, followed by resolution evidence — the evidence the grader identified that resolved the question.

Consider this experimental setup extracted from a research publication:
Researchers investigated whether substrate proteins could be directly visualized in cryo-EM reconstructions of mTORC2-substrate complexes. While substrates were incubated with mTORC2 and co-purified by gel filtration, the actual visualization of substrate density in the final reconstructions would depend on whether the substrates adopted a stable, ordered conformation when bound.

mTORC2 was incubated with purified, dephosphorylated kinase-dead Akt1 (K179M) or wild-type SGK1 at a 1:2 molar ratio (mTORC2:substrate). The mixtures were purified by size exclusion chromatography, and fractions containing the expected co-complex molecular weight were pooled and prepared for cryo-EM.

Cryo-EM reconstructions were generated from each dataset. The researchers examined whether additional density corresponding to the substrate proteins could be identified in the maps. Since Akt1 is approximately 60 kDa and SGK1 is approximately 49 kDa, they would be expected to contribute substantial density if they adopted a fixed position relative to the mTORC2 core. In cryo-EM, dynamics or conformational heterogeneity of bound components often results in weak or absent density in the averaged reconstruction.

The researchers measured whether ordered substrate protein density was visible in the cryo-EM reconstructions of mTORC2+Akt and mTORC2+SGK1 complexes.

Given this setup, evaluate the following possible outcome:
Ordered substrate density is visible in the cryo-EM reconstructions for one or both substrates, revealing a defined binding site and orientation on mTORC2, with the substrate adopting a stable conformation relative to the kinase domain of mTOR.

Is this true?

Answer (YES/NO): NO